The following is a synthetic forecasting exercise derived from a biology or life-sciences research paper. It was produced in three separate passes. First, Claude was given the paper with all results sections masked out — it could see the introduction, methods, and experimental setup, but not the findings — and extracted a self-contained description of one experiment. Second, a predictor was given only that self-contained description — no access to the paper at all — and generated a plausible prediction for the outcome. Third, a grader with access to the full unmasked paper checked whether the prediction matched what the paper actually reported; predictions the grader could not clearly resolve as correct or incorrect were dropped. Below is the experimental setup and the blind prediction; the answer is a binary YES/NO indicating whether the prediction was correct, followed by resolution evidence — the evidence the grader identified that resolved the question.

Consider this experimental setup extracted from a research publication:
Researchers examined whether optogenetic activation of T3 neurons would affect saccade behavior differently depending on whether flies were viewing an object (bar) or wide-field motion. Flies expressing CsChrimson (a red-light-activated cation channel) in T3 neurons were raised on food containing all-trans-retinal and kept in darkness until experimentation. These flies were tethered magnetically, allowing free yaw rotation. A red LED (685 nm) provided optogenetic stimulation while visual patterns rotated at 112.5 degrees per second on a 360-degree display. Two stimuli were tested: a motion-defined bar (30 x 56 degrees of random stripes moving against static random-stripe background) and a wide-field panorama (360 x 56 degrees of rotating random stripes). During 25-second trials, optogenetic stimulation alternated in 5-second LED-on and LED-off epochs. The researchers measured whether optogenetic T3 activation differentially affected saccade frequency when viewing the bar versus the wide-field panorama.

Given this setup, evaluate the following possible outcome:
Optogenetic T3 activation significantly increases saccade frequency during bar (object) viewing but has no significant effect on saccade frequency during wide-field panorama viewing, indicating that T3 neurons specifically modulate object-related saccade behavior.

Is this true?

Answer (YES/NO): NO